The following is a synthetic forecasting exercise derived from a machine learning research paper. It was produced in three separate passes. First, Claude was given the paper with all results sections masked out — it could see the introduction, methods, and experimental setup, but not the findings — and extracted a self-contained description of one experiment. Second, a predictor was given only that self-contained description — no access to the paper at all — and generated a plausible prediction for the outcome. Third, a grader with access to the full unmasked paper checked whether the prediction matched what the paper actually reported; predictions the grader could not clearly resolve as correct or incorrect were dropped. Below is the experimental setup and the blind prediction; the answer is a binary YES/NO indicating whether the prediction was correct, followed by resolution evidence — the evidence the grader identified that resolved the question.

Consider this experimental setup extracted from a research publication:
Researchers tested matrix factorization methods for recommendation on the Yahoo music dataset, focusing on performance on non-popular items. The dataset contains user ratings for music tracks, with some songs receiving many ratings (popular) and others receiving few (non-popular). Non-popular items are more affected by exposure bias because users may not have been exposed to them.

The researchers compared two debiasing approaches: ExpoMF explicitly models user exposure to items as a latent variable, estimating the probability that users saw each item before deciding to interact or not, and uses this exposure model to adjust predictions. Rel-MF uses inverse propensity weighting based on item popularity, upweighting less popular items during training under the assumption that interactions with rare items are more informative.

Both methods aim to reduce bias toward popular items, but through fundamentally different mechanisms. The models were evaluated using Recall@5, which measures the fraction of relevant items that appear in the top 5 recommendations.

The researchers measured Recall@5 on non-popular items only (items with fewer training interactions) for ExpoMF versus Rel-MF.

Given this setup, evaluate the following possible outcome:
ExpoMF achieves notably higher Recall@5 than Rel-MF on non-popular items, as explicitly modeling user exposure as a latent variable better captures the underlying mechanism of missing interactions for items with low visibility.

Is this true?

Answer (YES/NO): NO